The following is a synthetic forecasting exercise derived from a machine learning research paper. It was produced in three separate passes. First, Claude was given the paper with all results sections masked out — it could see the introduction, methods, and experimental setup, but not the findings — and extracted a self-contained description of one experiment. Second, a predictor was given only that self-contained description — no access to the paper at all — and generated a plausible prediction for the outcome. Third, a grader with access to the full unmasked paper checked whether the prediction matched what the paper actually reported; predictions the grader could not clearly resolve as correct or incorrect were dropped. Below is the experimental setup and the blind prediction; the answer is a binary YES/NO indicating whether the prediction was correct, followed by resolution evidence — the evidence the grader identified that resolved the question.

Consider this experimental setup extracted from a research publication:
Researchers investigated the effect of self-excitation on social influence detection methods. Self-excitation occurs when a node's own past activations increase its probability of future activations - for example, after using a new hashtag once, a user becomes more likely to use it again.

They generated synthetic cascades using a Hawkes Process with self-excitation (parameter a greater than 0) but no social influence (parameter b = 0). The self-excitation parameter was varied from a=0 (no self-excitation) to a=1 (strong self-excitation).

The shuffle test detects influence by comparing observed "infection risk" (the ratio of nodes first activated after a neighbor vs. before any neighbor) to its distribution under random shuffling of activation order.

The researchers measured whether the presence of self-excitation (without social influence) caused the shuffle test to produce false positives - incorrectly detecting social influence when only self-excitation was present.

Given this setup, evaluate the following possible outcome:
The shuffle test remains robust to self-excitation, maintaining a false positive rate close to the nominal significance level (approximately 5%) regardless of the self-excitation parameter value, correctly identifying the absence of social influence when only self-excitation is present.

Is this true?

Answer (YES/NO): YES